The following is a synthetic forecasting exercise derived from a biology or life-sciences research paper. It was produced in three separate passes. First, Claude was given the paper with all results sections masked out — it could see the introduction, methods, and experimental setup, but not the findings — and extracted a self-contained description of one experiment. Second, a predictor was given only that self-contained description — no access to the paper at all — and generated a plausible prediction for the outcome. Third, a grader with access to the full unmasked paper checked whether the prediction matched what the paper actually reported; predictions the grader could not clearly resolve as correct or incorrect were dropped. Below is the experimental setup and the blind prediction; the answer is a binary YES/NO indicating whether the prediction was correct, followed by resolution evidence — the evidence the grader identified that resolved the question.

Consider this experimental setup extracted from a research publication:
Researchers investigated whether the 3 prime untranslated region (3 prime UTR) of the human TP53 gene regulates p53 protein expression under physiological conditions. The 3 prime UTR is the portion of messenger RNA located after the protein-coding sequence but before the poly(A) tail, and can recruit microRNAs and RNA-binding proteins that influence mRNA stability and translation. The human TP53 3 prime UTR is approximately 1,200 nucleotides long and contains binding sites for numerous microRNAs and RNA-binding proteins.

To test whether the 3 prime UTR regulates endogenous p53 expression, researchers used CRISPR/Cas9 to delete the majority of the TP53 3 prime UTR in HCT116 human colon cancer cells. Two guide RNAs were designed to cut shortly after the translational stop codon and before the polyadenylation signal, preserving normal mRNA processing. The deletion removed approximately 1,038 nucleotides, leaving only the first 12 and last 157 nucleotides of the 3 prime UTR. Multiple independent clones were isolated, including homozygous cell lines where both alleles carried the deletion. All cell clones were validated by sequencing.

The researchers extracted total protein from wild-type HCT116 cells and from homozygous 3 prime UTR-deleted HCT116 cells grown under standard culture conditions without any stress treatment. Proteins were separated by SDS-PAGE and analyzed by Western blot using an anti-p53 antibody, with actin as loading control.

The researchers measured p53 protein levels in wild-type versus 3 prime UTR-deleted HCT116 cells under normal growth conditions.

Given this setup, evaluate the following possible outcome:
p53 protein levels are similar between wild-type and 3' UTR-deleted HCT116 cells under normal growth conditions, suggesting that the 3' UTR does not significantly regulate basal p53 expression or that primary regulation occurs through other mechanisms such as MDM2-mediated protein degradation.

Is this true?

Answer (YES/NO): YES